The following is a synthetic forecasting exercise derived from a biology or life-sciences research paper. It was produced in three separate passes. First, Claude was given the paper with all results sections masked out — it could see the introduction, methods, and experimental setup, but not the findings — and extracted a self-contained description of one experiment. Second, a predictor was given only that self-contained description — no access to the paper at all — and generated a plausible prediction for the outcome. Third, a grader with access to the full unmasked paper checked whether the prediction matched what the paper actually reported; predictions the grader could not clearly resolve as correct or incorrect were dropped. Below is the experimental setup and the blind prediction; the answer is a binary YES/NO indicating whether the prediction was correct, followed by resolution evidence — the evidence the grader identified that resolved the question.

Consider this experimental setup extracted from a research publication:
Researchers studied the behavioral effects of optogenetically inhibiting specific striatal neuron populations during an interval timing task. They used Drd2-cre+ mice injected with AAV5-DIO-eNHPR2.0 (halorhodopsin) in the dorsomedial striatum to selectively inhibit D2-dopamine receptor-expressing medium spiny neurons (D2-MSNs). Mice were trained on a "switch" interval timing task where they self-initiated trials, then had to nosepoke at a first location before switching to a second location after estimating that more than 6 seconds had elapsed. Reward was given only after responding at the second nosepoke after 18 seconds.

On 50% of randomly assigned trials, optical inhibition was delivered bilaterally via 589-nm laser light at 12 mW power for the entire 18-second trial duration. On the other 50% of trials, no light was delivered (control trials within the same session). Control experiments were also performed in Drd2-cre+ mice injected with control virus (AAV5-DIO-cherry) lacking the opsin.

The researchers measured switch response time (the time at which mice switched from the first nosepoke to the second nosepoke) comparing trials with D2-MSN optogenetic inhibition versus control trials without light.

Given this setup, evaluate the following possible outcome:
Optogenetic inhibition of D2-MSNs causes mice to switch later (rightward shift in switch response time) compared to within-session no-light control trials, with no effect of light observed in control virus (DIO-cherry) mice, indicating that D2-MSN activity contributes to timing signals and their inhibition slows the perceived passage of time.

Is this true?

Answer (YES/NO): YES